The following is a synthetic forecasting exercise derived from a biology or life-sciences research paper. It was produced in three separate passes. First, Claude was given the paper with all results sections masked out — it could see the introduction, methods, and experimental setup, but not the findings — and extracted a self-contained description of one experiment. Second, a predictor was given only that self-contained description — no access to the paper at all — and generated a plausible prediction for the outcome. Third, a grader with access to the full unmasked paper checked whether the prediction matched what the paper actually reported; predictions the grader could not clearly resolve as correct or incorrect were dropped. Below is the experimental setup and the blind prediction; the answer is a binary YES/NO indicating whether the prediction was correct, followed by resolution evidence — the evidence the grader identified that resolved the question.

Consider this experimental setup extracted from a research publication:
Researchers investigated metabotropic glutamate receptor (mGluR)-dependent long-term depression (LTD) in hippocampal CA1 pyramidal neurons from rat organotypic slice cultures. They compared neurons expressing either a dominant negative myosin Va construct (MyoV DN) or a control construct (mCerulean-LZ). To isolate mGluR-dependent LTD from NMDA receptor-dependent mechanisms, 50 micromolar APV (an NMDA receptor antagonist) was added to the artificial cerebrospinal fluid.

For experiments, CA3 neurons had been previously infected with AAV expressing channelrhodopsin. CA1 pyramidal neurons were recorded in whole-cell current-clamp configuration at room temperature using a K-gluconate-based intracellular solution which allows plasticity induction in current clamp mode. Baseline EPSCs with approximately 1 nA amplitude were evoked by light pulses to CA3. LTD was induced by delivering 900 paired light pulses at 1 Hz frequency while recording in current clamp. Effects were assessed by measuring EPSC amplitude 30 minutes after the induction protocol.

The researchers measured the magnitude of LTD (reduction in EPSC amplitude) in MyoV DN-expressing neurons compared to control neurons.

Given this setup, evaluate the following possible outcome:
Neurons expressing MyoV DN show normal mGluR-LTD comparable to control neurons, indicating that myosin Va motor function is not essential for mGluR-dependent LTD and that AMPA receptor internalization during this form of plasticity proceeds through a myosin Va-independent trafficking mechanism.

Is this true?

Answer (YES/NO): NO